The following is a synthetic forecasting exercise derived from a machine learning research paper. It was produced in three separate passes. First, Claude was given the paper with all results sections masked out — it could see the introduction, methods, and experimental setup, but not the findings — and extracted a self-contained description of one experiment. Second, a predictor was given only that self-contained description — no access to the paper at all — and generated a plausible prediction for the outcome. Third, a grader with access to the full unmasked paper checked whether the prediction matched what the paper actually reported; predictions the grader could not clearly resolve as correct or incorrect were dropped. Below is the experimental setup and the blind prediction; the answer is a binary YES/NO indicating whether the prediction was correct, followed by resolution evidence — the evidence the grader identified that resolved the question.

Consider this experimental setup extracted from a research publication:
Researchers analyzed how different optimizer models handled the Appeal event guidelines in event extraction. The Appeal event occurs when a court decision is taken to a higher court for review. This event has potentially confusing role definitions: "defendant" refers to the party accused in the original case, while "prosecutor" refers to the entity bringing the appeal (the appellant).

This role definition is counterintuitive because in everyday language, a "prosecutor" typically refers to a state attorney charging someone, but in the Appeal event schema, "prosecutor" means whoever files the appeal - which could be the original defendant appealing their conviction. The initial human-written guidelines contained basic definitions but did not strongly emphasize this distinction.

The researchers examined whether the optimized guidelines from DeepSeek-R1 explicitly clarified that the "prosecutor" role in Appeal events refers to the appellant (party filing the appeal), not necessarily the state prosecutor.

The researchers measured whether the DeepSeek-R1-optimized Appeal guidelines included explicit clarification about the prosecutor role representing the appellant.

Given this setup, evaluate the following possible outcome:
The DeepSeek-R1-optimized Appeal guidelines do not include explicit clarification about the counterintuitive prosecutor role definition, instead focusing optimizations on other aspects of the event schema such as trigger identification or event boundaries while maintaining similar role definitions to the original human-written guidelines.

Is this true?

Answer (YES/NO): NO